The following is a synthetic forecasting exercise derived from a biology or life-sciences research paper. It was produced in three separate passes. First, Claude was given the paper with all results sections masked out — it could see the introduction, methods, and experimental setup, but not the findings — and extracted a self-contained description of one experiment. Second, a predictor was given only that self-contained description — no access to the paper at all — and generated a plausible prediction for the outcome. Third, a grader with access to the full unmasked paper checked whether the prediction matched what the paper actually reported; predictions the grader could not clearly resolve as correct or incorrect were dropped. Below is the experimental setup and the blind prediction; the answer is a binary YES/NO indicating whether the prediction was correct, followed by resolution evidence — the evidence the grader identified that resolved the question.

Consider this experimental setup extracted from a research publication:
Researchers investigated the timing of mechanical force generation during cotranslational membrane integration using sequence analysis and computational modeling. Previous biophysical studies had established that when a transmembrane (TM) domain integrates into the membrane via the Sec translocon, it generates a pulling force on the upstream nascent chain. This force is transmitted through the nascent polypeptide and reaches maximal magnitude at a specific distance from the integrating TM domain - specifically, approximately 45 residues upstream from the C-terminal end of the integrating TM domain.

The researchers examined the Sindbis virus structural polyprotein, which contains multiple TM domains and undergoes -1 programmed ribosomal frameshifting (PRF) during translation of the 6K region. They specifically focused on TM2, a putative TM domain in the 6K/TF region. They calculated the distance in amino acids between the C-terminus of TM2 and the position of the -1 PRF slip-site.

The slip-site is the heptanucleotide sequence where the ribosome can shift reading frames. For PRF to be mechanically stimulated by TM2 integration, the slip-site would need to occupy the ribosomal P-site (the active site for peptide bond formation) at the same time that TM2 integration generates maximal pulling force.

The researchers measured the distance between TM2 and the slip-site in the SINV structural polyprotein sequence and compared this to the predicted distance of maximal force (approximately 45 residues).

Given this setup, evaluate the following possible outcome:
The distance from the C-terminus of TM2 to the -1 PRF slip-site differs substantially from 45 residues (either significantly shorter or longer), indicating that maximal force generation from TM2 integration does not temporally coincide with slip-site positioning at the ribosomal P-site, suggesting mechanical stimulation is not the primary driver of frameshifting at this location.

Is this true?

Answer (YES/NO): NO